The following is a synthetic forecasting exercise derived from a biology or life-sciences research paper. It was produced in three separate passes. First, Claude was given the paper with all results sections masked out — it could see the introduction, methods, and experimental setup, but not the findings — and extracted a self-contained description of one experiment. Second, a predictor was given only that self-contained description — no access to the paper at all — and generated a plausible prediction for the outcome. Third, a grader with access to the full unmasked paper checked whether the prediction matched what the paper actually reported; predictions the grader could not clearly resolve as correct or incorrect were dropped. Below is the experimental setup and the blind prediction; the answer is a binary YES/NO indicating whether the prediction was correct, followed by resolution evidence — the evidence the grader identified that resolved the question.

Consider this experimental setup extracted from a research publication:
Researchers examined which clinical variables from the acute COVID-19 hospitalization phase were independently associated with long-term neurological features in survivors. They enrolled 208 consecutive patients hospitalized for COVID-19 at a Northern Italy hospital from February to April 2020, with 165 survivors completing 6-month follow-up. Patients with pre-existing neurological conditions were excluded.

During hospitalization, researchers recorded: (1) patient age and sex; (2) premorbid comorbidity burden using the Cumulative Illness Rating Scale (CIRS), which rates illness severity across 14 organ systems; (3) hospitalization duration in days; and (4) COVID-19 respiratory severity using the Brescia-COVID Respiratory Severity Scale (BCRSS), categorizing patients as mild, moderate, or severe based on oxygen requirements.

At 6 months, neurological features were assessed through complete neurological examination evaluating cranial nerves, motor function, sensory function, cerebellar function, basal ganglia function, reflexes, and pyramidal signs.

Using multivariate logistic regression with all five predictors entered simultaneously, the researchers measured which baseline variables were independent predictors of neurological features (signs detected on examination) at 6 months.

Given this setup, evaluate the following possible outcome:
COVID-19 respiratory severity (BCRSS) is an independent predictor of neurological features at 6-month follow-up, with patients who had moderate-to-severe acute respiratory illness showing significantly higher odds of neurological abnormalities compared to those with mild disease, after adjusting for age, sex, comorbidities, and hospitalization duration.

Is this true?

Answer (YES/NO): NO